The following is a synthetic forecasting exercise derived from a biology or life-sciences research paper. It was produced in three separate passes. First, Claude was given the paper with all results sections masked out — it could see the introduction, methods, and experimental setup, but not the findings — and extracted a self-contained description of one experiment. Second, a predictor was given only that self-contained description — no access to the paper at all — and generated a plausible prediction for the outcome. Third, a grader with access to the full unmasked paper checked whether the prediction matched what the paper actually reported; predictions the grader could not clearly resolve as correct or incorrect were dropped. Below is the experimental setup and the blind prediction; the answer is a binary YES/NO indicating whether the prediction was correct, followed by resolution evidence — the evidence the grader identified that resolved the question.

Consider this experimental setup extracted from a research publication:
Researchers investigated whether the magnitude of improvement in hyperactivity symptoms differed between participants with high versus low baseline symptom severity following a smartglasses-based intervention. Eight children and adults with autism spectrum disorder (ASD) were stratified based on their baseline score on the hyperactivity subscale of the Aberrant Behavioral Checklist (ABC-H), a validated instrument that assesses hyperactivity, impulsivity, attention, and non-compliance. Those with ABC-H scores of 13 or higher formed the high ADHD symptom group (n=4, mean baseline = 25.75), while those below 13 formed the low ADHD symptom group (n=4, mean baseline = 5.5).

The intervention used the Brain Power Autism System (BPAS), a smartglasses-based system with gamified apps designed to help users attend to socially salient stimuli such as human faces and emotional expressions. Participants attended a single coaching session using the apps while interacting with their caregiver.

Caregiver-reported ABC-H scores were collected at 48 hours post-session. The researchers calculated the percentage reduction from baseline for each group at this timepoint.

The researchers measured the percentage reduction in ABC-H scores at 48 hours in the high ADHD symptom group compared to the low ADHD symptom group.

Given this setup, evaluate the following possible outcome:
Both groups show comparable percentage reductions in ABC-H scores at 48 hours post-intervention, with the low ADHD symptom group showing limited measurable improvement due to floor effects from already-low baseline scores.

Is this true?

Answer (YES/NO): NO